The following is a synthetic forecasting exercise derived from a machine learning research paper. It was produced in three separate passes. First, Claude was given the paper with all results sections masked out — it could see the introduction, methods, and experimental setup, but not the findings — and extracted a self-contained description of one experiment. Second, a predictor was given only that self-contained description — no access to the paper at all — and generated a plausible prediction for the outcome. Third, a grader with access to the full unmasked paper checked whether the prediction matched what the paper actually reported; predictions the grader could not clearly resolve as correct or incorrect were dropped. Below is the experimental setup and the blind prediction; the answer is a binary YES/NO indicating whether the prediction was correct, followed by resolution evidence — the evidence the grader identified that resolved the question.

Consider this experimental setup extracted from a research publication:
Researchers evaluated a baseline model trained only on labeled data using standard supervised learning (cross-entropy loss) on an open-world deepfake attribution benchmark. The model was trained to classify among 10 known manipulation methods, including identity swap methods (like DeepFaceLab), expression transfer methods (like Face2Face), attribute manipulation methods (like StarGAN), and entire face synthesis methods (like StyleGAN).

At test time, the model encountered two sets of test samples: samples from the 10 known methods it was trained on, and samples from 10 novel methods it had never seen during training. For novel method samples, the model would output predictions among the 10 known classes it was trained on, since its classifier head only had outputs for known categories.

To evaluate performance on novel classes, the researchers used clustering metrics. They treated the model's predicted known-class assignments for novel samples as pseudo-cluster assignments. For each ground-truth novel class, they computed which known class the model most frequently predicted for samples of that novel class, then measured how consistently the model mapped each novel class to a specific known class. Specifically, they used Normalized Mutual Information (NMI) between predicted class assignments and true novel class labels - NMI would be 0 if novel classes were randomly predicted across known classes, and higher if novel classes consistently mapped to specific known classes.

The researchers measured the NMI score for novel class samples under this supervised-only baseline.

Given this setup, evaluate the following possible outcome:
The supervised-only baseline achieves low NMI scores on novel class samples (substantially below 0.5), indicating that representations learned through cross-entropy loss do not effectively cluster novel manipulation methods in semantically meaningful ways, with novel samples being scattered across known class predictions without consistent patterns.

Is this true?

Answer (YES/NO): NO